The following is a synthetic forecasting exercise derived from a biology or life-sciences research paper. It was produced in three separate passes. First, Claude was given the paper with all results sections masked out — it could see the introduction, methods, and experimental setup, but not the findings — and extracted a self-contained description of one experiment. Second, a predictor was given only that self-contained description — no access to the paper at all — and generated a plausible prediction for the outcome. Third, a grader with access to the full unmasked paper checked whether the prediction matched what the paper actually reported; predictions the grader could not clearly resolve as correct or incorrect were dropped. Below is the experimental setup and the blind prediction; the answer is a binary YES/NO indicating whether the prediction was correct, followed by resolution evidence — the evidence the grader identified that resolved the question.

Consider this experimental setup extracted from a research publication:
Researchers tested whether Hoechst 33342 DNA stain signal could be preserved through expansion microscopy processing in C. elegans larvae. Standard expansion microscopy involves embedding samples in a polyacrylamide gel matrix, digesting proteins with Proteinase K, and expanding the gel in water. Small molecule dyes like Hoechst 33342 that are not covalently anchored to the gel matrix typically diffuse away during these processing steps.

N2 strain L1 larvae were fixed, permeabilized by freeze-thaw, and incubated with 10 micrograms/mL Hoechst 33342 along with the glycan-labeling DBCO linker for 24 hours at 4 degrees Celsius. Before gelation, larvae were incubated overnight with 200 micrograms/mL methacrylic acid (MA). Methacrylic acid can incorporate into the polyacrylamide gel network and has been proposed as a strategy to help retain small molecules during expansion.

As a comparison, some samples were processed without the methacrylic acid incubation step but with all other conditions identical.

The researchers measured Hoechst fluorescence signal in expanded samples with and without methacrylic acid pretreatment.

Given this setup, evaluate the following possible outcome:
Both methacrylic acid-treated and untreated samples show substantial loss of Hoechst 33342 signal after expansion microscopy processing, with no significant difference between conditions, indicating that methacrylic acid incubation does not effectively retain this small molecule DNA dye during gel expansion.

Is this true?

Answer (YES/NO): NO